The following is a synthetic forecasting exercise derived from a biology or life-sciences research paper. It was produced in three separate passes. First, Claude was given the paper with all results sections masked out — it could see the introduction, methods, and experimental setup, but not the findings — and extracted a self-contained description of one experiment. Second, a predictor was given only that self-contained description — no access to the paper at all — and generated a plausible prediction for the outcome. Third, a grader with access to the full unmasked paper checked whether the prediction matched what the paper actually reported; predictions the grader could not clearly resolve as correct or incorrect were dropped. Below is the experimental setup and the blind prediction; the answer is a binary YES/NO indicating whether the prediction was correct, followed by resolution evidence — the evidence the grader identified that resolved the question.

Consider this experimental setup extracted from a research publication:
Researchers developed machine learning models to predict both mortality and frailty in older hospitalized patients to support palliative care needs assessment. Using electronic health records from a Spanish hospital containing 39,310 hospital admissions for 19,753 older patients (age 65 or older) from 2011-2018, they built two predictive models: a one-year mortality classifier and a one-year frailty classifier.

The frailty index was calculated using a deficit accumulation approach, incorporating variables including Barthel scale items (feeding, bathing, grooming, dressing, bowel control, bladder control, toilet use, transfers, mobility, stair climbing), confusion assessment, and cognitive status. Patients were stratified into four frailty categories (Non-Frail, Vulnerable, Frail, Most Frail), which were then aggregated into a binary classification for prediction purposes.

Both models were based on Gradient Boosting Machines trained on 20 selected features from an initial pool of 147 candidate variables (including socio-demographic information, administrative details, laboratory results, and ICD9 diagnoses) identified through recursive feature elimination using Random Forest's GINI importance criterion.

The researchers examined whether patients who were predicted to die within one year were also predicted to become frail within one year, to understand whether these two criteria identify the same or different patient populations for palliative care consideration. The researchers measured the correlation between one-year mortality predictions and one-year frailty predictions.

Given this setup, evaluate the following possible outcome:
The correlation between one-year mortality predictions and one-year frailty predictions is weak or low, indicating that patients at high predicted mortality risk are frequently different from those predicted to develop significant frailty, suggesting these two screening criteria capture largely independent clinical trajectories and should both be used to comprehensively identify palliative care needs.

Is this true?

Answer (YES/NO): YES